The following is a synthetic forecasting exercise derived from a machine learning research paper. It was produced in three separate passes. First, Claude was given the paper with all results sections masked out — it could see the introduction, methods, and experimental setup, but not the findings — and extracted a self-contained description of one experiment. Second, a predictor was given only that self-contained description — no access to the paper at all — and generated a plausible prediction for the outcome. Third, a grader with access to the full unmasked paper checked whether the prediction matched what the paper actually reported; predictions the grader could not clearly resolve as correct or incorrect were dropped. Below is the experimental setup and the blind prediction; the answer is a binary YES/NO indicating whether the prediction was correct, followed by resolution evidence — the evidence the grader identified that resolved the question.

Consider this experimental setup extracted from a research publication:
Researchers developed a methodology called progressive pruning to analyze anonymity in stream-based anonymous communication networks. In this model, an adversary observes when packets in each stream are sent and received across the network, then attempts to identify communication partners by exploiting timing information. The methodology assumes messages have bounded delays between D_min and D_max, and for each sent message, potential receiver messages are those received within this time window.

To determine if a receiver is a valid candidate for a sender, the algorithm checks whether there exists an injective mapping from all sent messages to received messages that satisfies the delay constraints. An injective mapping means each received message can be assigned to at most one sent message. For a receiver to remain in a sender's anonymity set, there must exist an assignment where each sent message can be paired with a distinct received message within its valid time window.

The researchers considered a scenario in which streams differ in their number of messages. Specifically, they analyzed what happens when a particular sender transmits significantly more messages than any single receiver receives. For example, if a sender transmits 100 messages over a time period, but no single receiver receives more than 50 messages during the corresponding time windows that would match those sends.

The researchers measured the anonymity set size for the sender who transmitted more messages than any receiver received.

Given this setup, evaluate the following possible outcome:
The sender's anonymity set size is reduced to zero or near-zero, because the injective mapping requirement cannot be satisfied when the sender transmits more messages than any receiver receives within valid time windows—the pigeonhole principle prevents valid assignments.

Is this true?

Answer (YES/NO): YES